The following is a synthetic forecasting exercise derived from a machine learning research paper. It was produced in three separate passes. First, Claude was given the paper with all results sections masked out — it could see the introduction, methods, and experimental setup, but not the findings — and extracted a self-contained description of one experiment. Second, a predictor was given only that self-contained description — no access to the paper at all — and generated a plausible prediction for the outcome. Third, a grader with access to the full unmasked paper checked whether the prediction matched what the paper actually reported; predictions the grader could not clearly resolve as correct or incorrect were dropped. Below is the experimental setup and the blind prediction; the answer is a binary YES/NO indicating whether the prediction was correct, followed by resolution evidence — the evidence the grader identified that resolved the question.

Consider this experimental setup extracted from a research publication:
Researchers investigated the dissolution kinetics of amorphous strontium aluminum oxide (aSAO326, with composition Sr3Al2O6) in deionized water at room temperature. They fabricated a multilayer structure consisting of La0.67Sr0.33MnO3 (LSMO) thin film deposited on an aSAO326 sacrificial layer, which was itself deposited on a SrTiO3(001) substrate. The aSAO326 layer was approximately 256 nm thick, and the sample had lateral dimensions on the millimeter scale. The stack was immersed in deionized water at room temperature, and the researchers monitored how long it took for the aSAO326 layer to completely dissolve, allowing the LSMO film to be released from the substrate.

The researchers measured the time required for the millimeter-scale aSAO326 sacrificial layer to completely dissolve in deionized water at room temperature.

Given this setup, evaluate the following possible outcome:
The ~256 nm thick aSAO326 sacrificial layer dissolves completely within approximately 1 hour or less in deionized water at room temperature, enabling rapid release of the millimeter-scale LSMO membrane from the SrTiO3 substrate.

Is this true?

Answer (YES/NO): YES